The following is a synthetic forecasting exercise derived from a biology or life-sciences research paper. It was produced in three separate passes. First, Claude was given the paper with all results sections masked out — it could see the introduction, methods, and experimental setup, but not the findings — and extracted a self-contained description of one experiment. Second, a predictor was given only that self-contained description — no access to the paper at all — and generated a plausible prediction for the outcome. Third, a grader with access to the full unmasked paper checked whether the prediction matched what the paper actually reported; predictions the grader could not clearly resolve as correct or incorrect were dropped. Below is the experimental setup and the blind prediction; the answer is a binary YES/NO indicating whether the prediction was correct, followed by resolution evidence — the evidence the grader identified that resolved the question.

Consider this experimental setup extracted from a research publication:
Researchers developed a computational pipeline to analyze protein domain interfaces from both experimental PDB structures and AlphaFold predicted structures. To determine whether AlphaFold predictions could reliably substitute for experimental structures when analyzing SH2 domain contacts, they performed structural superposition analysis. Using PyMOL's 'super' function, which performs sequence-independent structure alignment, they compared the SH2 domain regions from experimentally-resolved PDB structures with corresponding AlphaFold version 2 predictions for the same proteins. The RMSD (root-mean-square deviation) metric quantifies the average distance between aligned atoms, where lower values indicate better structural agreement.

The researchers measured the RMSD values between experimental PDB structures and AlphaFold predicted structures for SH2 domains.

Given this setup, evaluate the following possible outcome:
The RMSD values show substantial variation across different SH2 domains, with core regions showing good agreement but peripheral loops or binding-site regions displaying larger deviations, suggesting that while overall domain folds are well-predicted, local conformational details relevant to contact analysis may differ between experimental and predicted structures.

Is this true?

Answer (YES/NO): NO